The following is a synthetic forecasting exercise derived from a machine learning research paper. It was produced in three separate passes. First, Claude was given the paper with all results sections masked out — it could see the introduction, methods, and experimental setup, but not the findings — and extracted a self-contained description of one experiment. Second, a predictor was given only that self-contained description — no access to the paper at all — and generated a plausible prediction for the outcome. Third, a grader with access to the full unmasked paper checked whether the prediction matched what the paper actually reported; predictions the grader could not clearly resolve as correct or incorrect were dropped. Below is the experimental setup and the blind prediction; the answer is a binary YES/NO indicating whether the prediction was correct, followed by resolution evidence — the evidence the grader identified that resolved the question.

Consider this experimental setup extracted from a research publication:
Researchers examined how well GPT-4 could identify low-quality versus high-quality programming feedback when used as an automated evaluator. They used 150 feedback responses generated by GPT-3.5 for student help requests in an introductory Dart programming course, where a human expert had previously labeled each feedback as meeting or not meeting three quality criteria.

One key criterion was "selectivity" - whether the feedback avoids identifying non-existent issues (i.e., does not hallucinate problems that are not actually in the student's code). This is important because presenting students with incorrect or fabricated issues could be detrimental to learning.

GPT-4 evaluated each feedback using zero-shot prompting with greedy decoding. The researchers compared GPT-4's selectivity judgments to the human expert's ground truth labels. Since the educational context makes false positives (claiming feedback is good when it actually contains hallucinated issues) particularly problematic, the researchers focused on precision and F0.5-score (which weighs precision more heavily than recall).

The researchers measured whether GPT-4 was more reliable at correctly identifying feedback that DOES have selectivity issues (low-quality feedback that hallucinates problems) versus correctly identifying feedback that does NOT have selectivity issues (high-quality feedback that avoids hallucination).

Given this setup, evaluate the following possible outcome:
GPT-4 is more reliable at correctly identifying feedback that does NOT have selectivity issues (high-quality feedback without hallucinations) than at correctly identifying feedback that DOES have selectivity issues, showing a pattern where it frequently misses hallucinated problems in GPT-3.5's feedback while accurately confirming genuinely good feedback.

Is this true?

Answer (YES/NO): YES